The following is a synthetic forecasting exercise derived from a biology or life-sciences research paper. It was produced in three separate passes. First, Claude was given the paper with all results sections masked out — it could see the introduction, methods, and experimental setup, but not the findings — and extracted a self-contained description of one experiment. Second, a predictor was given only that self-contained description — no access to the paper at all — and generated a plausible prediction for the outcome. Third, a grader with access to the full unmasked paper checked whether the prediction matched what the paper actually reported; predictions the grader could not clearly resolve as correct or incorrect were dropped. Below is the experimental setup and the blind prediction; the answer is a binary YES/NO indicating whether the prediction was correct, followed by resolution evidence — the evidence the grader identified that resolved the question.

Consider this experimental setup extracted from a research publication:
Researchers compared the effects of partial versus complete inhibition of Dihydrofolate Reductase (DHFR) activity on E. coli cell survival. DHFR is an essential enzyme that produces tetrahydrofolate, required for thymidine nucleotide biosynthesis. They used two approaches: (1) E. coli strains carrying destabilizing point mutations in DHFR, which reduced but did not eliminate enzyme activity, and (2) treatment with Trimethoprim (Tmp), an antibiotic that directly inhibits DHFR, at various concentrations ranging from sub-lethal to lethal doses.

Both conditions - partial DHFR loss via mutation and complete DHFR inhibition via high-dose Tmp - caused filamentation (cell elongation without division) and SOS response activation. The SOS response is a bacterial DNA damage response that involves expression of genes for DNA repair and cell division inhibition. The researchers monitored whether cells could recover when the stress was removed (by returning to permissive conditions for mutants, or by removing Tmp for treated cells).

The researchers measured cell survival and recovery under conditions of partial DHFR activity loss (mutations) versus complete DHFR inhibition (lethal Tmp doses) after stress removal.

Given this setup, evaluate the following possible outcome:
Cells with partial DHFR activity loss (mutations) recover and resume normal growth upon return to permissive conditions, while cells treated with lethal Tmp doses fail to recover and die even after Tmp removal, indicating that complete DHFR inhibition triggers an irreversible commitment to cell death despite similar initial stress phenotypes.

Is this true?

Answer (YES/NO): YES